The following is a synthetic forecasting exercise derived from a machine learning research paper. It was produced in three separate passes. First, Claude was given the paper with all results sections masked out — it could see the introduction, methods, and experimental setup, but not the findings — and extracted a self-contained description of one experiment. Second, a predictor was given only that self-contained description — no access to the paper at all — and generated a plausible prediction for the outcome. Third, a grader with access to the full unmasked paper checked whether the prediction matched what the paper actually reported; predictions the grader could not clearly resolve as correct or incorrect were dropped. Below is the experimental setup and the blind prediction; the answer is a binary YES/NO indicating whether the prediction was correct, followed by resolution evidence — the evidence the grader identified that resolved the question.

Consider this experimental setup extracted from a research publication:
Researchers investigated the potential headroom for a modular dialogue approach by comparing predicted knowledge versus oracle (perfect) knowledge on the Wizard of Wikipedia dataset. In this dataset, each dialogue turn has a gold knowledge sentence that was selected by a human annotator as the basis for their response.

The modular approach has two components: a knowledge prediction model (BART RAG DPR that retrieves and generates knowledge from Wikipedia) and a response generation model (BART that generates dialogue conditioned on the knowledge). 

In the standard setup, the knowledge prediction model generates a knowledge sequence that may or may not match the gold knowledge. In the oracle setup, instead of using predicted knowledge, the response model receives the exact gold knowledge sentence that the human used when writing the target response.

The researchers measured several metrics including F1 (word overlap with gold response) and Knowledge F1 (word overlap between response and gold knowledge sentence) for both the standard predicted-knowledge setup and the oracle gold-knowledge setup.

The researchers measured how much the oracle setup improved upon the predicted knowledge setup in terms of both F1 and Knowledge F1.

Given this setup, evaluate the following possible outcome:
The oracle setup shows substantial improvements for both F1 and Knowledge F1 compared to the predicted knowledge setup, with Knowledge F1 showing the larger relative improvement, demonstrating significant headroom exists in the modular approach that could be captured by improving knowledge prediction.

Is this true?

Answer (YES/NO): YES